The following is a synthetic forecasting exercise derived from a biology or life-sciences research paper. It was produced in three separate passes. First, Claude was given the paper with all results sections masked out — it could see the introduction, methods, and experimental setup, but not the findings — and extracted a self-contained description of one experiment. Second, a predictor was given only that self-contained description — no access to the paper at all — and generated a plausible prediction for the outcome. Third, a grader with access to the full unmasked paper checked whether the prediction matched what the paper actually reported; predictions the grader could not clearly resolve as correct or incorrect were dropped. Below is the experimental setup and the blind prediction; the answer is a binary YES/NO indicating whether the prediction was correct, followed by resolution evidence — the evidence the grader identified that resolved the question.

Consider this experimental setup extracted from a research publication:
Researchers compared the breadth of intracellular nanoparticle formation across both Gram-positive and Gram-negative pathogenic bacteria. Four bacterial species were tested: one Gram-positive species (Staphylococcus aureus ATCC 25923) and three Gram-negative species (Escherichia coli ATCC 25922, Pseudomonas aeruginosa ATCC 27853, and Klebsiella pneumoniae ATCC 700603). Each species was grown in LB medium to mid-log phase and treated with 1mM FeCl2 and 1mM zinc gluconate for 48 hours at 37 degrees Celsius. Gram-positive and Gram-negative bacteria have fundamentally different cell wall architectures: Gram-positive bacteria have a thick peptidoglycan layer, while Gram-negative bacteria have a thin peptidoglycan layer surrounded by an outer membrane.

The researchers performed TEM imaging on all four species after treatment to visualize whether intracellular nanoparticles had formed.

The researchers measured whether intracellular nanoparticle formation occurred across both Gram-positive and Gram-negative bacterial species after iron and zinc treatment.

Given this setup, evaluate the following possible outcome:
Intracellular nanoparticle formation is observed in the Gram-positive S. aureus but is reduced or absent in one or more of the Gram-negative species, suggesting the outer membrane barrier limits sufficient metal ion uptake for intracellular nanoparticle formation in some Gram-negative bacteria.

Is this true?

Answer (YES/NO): NO